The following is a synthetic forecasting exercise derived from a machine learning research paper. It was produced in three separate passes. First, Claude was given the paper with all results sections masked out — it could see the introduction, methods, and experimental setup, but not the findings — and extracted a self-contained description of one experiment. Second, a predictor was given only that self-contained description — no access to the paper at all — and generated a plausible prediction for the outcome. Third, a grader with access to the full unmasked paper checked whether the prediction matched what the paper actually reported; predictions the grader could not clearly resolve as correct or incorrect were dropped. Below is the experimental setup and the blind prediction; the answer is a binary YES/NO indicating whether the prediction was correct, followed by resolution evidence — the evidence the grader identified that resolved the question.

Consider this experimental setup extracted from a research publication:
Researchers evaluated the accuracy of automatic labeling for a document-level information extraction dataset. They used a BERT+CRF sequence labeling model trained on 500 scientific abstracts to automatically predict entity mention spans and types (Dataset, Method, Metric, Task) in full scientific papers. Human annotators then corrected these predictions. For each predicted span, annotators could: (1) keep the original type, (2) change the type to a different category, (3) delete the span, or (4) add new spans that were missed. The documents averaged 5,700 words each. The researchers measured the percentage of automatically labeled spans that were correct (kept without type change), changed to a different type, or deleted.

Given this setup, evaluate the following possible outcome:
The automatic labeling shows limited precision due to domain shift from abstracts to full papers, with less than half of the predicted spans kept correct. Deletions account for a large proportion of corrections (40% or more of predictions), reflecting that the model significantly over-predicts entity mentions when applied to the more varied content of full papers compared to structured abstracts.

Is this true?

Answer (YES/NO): NO